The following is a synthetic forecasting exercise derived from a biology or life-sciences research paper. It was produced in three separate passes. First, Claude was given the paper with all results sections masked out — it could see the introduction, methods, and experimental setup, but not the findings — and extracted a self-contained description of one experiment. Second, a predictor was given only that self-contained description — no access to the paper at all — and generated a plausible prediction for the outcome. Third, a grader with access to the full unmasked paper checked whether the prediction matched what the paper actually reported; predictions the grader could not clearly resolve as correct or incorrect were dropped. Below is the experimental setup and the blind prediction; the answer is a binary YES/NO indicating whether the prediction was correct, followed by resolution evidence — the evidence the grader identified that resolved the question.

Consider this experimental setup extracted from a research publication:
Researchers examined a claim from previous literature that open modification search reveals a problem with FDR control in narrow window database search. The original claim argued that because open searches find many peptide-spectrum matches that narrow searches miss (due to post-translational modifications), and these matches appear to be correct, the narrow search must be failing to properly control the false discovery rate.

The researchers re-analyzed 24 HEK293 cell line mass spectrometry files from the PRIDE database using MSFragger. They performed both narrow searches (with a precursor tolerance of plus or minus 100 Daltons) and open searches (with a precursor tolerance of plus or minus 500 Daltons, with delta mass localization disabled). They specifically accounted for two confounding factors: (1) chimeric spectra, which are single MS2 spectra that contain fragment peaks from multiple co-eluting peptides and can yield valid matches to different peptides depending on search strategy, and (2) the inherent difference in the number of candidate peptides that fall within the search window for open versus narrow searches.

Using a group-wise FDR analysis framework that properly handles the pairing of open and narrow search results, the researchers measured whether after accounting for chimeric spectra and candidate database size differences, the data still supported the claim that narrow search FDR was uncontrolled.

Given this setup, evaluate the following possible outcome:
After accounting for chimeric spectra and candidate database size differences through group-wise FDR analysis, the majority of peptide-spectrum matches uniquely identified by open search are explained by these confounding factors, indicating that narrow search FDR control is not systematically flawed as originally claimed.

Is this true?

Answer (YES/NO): YES